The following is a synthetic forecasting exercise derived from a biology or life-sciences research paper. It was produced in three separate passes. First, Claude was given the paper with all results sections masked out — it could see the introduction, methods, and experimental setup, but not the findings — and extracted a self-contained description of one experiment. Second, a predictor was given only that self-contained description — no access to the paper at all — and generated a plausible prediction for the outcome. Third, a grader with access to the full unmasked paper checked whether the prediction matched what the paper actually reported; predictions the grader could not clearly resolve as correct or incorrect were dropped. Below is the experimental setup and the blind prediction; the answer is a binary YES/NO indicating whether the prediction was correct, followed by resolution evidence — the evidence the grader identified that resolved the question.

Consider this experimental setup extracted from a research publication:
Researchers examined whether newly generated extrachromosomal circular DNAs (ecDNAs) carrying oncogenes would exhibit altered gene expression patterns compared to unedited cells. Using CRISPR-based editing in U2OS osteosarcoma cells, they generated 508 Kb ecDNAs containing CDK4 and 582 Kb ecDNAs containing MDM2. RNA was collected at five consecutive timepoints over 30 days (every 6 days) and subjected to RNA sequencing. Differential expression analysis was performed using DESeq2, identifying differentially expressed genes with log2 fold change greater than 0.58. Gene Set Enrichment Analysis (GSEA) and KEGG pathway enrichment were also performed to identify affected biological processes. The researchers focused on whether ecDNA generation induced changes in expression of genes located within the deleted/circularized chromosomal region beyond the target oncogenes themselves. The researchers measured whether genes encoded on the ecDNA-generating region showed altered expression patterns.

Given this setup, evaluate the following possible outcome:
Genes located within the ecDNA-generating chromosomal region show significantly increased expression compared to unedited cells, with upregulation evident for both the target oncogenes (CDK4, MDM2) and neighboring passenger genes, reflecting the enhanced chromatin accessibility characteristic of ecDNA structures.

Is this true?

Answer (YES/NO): NO